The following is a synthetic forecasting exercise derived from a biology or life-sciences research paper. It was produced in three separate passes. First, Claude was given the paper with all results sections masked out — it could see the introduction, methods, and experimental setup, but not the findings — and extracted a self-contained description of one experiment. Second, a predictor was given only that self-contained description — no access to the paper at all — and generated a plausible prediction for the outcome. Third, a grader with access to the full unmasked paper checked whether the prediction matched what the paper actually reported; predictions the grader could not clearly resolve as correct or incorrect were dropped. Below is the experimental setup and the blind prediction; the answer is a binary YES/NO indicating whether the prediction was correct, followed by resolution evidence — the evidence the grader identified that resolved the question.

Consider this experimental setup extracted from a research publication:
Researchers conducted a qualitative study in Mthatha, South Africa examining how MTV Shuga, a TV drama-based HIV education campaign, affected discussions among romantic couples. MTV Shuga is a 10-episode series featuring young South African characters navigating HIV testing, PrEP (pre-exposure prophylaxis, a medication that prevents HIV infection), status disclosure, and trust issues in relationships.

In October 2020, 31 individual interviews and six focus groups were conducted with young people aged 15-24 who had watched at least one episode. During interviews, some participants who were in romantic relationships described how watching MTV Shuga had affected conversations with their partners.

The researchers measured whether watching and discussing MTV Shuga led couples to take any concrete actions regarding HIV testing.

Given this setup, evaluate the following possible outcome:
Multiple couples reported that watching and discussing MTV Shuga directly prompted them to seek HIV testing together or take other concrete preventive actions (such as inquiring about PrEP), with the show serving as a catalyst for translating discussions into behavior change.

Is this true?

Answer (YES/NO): NO